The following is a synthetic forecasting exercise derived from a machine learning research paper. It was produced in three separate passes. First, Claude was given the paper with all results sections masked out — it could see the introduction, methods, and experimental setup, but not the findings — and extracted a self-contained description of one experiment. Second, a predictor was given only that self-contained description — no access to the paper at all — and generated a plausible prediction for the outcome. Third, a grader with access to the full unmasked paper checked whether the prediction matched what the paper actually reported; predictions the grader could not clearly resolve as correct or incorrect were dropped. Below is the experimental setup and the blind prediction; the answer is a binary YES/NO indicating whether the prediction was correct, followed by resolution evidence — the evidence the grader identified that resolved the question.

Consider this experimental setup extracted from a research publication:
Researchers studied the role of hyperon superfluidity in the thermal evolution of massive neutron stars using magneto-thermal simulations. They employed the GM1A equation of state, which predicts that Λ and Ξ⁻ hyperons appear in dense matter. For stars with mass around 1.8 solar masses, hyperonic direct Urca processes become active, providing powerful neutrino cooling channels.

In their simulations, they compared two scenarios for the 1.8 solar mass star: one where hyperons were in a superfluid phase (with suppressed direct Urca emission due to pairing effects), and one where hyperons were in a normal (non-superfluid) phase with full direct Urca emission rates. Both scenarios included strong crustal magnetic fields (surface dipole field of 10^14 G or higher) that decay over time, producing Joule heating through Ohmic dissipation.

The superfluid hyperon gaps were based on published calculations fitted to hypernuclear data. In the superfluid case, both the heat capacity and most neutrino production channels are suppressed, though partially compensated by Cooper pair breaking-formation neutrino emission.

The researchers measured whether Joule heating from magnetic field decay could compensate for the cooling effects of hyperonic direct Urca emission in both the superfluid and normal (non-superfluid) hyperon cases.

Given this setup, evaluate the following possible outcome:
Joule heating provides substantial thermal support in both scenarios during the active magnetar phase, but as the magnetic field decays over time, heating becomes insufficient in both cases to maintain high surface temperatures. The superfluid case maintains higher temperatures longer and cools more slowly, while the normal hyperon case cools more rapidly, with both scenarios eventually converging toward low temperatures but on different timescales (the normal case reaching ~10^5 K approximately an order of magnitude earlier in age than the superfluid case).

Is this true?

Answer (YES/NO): NO